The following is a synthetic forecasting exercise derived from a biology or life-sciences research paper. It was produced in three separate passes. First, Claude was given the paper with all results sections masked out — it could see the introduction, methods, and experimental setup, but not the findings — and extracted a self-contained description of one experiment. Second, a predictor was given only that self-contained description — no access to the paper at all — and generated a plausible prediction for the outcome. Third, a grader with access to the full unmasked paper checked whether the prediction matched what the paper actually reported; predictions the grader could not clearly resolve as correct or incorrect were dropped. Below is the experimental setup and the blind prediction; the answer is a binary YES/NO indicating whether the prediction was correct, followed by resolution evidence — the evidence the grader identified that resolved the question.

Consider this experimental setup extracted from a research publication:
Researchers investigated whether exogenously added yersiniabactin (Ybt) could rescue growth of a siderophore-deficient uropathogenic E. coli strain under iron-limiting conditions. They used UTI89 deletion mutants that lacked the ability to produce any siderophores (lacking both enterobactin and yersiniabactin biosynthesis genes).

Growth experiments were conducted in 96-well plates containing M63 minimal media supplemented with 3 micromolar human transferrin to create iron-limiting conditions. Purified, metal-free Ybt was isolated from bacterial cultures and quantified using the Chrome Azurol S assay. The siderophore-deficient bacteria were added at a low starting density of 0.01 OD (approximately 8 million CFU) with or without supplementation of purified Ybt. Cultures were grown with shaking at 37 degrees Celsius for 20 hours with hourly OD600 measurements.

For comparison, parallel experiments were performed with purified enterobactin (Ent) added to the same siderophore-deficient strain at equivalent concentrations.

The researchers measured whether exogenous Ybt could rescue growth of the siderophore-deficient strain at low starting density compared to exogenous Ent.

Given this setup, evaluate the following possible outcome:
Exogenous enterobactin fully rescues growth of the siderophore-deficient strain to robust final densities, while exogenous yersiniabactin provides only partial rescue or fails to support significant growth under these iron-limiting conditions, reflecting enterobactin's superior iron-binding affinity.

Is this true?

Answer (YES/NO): NO